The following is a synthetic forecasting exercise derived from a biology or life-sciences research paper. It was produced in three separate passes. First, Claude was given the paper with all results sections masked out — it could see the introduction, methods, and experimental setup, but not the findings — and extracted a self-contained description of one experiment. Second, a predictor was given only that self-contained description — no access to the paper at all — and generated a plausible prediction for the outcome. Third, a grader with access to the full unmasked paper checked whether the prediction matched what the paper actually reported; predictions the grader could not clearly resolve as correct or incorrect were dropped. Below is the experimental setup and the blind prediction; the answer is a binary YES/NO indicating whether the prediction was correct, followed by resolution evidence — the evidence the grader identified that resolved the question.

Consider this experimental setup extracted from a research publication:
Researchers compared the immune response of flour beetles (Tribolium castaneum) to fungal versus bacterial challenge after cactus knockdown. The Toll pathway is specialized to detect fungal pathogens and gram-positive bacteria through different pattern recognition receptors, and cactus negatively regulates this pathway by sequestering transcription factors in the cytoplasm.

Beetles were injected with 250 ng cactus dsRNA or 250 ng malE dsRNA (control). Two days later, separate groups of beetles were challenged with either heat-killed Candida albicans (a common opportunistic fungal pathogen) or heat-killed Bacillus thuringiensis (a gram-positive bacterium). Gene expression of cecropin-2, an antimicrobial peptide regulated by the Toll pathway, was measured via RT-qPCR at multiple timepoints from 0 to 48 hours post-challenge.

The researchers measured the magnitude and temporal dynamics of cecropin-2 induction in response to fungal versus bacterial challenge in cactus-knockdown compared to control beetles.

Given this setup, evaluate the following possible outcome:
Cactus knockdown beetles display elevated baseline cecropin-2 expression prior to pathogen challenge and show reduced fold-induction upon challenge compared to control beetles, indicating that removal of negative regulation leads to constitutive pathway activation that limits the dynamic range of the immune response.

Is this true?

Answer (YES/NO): NO